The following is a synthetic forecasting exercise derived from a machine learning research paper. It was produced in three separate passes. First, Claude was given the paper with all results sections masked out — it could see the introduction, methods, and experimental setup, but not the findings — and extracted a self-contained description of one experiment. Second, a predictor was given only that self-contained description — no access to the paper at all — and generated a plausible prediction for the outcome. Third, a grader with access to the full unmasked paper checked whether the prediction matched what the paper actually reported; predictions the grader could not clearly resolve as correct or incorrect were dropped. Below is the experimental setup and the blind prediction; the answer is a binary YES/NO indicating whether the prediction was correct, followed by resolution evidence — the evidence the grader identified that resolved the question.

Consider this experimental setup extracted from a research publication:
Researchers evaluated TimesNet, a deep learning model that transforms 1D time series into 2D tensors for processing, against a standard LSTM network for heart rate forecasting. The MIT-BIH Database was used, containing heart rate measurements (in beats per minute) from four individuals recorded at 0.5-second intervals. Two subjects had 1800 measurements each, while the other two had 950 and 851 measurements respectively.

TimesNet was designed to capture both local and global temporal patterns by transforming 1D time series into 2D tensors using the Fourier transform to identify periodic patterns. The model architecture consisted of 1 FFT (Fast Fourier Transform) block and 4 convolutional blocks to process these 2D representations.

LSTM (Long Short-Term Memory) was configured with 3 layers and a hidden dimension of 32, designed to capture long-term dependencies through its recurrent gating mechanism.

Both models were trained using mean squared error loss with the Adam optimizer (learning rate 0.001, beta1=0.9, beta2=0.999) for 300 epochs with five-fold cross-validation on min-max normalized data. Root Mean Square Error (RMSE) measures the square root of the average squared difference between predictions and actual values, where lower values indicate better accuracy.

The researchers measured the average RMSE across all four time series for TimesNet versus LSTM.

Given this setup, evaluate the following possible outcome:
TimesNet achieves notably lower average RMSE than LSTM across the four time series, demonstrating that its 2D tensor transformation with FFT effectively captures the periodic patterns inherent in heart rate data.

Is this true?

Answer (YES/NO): NO